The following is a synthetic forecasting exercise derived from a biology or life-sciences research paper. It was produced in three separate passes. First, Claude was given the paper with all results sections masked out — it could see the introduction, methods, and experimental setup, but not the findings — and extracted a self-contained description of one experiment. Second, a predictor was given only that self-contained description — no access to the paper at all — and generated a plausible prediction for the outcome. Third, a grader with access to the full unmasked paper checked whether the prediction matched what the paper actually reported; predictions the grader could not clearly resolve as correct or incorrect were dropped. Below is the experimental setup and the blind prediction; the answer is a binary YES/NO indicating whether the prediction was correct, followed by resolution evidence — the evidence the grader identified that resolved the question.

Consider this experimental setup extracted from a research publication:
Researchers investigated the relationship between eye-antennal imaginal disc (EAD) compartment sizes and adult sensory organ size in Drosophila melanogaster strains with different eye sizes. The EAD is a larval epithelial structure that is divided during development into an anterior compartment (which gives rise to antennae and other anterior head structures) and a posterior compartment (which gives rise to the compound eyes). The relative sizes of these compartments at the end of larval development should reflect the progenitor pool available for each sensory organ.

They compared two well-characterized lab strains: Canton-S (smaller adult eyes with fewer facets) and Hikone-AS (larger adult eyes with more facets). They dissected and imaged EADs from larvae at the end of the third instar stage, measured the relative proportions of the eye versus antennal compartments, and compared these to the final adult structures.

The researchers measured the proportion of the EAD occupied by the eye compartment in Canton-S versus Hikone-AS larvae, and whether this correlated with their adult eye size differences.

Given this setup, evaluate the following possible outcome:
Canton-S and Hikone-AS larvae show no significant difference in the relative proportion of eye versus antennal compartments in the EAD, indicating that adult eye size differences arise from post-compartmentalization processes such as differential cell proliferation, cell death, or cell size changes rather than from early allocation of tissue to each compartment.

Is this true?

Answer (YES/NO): NO